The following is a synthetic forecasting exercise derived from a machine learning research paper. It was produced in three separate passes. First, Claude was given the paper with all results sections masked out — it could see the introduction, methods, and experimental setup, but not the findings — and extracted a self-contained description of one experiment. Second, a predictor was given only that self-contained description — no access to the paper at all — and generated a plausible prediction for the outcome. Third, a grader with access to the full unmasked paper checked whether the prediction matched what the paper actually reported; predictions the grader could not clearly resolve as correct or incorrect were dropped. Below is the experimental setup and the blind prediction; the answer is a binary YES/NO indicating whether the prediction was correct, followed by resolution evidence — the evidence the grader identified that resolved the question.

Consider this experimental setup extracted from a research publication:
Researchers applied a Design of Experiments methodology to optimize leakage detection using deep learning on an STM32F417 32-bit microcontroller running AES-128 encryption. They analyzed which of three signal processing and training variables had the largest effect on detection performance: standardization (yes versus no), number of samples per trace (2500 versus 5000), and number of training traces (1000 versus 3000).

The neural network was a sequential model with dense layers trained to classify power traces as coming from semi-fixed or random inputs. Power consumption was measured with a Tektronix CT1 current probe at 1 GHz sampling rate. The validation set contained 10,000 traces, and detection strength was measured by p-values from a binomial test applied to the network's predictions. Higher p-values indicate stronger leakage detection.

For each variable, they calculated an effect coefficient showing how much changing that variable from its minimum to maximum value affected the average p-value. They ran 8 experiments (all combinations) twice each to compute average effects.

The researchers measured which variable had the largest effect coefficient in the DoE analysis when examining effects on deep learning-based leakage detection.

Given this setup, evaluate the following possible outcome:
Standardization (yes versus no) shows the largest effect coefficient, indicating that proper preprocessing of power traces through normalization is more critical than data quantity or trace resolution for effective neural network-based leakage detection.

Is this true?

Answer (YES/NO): NO